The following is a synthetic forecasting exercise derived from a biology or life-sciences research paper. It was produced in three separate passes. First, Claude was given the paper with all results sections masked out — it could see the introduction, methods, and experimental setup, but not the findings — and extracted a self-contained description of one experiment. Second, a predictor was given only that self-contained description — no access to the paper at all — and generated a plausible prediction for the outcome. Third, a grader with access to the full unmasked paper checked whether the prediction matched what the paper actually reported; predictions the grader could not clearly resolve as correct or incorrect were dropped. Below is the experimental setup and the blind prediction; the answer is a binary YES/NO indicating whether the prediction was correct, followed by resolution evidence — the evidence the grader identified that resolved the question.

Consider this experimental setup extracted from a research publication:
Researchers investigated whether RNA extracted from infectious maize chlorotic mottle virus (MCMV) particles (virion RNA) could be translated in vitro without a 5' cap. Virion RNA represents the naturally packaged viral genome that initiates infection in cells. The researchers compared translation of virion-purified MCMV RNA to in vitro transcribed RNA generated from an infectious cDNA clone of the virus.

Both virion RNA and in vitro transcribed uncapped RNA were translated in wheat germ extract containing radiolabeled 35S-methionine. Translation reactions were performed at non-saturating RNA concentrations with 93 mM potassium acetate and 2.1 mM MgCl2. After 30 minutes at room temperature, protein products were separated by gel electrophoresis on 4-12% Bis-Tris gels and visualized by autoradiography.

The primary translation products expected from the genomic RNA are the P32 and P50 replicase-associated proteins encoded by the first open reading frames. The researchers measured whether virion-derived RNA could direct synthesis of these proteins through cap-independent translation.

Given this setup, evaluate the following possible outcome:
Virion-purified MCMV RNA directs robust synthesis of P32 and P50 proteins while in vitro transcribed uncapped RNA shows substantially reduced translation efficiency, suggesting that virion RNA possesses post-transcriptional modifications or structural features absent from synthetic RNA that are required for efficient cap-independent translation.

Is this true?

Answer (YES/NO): NO